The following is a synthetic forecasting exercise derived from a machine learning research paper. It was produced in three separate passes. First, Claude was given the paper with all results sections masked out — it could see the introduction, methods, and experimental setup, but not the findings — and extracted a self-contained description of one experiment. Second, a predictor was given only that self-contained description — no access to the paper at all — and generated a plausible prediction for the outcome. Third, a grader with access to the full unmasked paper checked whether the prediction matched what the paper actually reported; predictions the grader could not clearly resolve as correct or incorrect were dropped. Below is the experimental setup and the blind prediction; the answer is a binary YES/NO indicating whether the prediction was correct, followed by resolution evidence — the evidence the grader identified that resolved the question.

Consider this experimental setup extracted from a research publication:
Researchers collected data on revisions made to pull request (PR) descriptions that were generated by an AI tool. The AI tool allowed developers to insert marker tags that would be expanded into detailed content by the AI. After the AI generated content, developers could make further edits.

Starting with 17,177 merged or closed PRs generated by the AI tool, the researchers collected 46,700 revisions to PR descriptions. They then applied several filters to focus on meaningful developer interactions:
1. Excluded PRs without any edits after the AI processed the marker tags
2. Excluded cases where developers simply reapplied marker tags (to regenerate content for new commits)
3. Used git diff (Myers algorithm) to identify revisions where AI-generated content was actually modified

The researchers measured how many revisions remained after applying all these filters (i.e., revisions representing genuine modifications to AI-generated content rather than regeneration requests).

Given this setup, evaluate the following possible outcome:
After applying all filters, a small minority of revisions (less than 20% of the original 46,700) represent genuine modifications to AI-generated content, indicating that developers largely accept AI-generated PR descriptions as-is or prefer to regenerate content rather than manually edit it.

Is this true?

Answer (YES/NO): YES